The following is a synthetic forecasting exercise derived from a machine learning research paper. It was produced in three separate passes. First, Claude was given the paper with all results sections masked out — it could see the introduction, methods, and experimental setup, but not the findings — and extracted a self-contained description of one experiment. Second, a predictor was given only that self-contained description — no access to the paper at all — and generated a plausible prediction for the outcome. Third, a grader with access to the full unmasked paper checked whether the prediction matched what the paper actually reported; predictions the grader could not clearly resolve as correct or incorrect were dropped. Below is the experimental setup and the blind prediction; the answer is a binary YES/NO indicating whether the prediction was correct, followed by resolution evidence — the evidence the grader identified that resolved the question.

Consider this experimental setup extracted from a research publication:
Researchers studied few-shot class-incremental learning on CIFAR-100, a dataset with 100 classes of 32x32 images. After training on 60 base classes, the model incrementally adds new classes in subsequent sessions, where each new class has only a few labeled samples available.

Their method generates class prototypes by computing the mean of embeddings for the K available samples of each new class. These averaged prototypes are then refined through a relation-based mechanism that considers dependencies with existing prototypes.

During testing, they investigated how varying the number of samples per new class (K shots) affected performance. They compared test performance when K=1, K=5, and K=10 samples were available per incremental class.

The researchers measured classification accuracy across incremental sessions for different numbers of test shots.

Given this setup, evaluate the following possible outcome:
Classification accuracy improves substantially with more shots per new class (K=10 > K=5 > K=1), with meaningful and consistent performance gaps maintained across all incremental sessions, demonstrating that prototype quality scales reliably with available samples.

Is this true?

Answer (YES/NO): NO